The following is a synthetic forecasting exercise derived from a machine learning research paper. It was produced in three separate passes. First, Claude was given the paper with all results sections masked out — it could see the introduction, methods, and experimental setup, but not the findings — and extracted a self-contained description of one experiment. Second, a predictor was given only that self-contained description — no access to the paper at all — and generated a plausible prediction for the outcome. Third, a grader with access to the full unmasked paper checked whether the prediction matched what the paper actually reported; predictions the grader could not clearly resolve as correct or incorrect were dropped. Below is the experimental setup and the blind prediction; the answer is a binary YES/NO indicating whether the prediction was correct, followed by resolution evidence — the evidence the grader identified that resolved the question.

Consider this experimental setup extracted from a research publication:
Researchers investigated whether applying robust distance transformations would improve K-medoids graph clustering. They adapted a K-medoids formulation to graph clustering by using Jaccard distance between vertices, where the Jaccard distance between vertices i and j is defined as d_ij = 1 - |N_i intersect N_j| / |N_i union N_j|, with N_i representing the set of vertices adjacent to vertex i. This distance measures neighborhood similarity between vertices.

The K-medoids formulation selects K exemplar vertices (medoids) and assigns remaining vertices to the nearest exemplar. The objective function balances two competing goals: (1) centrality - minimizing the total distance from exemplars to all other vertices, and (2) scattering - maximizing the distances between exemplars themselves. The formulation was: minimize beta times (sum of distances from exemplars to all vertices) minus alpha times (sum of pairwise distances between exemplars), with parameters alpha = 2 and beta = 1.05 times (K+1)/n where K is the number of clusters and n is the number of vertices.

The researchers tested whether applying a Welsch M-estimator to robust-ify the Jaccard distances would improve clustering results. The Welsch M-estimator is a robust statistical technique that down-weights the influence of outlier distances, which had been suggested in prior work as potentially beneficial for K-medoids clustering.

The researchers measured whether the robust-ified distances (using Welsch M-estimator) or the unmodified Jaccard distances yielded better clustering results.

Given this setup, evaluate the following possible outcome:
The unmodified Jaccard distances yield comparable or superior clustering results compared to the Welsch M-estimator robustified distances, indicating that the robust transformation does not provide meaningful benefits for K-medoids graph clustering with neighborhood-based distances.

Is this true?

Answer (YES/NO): YES